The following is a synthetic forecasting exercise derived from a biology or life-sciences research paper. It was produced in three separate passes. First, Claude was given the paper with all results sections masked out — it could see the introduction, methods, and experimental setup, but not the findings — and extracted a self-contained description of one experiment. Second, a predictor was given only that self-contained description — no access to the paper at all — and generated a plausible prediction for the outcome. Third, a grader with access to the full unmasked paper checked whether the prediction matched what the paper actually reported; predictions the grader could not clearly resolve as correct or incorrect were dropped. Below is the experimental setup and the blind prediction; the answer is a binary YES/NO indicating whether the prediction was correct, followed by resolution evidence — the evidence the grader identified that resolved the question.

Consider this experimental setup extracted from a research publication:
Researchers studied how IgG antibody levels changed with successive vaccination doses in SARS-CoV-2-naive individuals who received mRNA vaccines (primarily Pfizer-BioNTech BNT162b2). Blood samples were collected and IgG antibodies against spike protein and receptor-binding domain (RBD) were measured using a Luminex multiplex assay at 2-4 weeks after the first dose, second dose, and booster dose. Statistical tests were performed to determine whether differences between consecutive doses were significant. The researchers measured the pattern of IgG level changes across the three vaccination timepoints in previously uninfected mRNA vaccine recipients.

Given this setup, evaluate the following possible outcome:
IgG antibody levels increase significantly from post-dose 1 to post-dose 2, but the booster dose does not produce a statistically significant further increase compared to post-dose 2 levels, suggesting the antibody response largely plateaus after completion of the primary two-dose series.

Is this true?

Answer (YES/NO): YES